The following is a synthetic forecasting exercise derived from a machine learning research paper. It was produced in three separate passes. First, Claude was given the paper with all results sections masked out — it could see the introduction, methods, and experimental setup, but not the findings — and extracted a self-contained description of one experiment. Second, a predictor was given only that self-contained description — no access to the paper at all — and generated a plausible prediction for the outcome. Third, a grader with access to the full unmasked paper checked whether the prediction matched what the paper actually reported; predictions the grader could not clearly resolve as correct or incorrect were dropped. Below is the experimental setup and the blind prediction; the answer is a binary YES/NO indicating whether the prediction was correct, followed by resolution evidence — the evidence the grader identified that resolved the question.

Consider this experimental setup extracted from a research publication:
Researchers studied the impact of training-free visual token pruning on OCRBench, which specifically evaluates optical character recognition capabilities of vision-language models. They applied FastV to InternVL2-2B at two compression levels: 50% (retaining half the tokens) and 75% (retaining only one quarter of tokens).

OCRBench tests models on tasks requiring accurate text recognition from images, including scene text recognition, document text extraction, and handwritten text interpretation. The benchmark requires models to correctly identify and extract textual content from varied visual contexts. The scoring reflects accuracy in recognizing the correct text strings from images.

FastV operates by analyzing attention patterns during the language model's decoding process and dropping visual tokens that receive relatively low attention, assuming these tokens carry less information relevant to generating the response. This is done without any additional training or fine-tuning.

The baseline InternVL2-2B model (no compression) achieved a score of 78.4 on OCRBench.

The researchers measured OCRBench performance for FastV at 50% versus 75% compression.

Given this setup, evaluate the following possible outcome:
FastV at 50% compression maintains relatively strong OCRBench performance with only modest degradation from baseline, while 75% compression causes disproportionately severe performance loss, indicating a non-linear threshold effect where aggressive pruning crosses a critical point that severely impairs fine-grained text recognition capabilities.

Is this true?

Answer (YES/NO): YES